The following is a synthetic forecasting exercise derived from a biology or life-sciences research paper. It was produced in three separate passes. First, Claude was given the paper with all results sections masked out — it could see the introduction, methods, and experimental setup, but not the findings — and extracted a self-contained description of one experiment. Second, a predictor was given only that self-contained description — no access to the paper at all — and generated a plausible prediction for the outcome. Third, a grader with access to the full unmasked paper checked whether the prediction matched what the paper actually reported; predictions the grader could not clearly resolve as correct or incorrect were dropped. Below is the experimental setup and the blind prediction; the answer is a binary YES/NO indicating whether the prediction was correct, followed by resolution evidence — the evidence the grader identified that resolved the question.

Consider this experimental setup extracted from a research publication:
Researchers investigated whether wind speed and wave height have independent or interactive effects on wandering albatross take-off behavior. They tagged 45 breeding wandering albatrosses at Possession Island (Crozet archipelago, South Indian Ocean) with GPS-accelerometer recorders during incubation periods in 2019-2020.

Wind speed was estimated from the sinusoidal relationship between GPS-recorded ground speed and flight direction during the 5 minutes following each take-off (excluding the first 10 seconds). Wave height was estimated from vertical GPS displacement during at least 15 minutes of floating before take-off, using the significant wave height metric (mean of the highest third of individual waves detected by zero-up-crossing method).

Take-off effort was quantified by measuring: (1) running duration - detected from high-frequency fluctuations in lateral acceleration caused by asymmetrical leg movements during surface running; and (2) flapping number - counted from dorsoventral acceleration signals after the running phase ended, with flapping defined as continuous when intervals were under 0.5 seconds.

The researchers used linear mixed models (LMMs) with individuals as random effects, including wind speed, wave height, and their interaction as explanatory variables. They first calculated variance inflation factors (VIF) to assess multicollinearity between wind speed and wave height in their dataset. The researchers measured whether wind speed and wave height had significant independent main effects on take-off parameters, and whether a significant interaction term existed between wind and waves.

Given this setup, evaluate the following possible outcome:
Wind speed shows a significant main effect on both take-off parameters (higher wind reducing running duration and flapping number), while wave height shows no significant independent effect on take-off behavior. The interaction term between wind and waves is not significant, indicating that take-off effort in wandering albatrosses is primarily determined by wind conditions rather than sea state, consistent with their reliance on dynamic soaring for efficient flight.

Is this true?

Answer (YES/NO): NO